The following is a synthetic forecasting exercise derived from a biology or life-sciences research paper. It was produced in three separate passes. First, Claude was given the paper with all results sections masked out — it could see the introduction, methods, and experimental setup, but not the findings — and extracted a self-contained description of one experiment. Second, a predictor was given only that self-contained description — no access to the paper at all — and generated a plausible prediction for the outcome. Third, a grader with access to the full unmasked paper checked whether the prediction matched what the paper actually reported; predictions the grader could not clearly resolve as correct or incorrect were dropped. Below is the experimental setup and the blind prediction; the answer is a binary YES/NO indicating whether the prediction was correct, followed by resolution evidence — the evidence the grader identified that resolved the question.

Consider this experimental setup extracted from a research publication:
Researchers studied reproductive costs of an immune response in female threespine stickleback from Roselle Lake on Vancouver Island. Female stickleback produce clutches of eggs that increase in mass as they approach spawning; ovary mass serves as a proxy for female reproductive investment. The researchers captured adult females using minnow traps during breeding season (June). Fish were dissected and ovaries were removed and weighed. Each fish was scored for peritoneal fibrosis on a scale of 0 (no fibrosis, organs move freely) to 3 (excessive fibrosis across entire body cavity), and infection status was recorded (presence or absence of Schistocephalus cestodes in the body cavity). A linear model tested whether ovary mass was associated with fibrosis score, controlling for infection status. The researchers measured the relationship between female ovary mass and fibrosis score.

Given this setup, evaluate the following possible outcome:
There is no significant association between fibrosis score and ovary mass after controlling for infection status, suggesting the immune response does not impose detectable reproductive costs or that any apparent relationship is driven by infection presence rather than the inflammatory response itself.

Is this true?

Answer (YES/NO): NO